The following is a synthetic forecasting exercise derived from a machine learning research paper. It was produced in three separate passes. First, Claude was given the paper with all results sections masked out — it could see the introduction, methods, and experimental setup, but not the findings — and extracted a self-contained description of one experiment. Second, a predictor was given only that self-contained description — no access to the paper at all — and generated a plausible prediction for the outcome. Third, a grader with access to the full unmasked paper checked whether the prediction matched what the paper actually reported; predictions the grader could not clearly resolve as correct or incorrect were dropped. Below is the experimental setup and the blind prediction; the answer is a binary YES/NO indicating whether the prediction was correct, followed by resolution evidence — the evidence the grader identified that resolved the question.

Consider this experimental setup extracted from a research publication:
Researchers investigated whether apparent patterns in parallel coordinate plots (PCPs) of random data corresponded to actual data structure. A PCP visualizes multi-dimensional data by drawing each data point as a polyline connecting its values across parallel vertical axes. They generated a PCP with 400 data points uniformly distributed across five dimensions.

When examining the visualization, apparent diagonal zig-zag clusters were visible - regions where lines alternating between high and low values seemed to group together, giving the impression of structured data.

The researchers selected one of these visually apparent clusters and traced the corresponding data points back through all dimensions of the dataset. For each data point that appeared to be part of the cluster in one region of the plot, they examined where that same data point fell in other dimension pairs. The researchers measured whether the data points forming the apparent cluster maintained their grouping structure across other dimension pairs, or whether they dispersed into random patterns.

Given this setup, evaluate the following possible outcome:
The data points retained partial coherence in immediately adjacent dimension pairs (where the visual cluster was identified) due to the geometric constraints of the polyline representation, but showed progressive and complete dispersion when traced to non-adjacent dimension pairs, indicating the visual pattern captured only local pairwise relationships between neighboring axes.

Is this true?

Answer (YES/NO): NO